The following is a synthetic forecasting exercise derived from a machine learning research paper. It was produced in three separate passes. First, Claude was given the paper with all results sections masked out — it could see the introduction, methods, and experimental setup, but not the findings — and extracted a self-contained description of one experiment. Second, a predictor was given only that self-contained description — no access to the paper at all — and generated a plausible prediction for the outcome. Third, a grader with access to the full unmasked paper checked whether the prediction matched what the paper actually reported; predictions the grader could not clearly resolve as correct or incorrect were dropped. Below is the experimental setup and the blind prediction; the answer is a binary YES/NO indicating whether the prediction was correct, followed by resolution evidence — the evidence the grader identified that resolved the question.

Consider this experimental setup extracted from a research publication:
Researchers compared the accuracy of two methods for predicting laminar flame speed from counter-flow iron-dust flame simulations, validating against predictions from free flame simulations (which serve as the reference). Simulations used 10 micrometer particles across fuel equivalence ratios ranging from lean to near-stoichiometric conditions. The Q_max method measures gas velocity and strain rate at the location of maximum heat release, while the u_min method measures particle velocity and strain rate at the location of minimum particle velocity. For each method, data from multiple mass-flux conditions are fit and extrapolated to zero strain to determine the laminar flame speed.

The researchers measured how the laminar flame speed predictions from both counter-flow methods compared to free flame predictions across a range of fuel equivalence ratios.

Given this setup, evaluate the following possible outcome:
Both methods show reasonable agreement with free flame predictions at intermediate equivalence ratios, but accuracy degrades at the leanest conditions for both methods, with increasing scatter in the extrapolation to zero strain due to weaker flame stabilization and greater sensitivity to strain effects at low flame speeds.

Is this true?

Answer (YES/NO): NO